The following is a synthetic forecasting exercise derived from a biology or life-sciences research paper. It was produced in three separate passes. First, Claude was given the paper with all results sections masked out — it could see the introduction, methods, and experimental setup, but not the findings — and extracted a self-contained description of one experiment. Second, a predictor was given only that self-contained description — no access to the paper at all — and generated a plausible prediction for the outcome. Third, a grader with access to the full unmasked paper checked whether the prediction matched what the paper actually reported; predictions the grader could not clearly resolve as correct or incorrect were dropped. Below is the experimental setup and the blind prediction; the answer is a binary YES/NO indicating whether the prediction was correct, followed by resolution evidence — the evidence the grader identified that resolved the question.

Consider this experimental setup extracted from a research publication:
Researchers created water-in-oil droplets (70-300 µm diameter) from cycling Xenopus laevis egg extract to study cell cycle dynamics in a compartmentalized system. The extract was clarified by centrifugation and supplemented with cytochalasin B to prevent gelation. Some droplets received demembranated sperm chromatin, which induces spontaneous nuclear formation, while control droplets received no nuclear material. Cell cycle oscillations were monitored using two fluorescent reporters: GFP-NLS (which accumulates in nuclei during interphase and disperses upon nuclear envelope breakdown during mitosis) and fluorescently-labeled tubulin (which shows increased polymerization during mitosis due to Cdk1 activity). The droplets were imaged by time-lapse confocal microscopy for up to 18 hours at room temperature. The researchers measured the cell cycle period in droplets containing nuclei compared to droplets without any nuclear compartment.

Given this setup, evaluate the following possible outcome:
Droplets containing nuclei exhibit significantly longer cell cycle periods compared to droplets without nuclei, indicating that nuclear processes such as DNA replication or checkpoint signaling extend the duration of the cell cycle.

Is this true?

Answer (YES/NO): NO